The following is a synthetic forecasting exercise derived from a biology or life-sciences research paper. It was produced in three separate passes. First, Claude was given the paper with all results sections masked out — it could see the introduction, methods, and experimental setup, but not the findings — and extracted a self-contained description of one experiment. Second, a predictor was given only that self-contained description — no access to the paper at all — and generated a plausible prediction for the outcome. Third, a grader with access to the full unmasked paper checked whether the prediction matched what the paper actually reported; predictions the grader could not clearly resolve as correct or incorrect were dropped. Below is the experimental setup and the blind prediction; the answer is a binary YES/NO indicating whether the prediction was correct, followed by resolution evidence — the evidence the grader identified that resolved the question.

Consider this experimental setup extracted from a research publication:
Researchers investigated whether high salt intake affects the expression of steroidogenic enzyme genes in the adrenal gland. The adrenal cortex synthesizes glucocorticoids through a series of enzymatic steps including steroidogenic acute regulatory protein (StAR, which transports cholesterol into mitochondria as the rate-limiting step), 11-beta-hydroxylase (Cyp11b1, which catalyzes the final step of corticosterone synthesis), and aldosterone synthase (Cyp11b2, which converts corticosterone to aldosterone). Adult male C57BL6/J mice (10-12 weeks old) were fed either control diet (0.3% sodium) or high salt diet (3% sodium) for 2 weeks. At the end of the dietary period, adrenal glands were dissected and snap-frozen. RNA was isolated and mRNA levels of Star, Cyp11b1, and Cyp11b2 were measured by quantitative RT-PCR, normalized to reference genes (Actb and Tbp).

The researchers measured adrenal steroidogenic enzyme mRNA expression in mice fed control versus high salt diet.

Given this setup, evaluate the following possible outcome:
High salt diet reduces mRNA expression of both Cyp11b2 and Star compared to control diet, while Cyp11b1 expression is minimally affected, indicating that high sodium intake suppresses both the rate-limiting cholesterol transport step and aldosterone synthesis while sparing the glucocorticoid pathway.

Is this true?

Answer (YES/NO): NO